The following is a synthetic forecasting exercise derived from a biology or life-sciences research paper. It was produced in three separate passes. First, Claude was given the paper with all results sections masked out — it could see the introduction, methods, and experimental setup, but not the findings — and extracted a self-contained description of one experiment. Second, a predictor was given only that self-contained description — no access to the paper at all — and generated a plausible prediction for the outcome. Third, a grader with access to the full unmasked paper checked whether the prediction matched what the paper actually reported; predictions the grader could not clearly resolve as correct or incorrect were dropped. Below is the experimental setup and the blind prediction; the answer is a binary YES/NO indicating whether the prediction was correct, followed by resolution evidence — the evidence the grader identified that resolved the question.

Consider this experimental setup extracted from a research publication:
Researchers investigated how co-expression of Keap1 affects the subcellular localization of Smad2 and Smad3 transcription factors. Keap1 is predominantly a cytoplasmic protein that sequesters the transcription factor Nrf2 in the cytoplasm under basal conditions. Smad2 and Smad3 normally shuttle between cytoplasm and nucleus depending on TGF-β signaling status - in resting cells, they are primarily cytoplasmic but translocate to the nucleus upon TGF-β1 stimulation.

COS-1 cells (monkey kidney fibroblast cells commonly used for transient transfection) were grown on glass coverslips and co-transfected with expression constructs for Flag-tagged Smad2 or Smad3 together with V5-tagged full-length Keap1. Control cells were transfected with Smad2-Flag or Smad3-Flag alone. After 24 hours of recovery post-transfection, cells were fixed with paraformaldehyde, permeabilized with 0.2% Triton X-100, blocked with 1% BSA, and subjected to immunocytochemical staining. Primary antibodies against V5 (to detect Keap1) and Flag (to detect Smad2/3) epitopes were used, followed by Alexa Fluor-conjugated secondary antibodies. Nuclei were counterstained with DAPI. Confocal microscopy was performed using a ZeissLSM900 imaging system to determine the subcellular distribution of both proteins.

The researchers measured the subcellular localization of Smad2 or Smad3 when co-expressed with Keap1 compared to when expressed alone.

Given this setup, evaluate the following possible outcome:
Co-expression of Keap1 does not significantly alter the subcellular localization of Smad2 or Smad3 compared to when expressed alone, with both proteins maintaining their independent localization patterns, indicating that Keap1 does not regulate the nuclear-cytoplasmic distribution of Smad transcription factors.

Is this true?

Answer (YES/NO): NO